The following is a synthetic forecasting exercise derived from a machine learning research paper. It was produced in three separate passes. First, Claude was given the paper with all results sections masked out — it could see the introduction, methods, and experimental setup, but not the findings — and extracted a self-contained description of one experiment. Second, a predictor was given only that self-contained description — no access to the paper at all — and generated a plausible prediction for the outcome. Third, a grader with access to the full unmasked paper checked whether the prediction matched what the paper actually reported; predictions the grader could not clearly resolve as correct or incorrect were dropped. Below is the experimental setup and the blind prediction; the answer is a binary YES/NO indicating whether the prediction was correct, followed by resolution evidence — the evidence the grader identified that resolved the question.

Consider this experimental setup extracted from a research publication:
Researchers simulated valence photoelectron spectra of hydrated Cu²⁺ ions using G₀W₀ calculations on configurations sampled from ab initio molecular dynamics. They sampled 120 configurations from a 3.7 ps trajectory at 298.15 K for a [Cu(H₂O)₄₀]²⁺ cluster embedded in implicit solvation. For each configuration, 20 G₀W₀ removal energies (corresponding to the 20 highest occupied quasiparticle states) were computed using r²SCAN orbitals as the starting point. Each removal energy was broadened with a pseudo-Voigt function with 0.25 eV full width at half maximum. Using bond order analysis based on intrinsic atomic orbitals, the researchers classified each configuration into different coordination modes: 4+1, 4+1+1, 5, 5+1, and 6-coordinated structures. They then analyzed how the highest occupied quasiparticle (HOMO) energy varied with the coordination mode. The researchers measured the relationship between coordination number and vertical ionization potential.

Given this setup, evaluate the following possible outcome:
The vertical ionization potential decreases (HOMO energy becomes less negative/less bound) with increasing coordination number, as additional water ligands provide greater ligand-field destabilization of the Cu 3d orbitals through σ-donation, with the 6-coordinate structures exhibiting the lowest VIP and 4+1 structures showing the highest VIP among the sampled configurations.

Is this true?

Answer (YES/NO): YES